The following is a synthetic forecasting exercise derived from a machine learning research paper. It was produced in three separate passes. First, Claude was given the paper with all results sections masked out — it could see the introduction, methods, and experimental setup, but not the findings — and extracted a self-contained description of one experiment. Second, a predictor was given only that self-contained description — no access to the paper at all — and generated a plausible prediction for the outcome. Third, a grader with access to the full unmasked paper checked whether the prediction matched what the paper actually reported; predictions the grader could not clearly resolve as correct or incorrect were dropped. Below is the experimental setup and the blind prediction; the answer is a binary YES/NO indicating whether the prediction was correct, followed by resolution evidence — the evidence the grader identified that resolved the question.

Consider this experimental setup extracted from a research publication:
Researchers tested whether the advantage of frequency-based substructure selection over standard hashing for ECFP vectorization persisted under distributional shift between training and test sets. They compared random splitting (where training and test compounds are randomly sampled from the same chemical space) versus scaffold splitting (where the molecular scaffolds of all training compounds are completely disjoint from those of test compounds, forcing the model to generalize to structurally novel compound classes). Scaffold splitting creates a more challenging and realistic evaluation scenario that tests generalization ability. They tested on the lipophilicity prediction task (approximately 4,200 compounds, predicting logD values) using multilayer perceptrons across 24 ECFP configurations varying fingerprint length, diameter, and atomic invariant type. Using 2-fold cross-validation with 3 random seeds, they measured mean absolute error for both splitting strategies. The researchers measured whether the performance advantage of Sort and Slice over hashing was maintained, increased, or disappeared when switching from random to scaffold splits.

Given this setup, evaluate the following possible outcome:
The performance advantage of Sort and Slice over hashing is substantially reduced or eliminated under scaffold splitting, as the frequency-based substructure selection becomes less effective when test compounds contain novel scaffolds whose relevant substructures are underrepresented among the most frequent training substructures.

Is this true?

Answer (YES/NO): NO